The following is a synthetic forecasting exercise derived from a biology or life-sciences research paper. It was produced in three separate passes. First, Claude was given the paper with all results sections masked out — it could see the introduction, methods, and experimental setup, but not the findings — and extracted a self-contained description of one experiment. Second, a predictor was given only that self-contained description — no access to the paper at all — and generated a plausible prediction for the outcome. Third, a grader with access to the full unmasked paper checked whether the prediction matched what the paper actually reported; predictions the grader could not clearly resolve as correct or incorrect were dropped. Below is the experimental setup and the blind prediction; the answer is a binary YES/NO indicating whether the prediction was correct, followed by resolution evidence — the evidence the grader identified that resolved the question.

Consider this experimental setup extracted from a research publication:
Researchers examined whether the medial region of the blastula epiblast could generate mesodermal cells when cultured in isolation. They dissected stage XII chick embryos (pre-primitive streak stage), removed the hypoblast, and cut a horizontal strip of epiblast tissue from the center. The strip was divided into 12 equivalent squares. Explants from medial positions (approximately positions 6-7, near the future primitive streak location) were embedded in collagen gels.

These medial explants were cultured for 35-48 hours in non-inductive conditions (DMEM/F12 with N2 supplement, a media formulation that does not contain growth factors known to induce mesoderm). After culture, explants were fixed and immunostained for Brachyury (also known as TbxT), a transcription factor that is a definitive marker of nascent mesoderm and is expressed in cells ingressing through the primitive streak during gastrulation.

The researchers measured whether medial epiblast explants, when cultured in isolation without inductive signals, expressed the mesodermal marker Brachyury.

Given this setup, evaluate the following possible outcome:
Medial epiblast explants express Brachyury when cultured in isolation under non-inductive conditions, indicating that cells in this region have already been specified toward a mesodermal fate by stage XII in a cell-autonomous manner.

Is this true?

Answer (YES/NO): NO